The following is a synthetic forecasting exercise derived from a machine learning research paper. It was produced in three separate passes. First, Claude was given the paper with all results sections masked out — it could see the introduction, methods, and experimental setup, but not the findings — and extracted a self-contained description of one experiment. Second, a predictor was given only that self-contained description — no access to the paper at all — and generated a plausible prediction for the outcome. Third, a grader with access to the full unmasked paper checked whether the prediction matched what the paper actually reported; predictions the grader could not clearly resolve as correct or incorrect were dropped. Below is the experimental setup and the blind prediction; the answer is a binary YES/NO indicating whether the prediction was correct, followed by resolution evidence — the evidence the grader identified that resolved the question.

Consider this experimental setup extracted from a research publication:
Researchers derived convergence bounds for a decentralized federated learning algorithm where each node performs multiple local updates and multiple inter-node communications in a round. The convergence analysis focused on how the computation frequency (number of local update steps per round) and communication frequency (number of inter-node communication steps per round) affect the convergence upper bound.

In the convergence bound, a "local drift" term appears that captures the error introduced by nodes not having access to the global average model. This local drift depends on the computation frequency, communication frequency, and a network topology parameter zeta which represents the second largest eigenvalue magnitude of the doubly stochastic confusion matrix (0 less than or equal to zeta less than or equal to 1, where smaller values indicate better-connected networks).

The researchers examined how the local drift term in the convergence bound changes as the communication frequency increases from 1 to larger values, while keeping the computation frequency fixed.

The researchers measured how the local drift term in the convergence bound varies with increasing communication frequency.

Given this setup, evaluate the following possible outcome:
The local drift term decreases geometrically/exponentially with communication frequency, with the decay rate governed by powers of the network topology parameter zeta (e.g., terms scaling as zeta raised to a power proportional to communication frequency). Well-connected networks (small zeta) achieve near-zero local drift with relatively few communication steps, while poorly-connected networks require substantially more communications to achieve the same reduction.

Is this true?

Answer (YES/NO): NO